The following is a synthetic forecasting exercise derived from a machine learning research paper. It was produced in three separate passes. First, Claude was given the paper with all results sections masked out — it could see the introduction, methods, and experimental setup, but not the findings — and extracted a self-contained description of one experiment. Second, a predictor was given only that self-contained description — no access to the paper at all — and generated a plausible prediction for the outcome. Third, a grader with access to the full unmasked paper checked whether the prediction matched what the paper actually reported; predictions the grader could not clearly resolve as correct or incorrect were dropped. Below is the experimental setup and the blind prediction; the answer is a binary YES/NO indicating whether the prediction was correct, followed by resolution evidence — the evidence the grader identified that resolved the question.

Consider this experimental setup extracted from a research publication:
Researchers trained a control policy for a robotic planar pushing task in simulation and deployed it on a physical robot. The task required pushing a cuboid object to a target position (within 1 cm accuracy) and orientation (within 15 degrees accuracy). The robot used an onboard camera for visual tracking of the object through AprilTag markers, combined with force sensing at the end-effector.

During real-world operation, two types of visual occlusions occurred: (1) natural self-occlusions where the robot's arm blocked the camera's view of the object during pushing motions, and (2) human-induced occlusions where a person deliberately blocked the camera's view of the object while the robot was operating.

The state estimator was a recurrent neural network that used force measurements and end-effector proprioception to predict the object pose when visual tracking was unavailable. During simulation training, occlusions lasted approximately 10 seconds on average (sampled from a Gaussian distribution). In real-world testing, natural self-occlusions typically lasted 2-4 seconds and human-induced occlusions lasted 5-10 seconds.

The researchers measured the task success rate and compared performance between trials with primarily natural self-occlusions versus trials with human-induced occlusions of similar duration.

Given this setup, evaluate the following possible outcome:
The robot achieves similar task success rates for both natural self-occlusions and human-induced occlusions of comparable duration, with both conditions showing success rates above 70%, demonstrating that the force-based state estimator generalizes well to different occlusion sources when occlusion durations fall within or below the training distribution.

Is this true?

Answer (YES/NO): YES